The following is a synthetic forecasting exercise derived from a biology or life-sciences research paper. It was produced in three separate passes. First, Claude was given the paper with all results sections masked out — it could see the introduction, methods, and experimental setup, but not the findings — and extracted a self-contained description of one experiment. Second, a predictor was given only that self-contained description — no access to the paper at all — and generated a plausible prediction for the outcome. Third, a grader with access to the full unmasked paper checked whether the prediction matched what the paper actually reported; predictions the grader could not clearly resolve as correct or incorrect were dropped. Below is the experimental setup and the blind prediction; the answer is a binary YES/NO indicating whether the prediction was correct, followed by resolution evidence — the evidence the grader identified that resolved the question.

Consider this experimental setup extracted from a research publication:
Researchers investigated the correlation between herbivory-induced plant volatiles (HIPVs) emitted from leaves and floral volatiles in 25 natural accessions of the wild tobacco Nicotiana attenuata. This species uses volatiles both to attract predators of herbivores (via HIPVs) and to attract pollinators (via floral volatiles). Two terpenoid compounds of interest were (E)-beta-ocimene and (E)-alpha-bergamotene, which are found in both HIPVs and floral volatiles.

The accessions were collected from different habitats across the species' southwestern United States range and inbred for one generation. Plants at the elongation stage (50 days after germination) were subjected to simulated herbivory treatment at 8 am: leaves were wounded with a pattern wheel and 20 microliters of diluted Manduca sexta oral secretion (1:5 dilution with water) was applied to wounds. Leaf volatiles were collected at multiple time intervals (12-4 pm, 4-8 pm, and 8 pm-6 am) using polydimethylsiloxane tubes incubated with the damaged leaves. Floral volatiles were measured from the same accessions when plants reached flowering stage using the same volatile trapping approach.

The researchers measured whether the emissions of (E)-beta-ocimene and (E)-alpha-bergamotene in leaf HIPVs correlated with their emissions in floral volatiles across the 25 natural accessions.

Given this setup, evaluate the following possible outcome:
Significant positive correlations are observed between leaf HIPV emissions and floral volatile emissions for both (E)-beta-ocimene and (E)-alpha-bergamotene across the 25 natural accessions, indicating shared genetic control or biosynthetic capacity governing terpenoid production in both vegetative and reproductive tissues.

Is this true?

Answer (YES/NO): YES